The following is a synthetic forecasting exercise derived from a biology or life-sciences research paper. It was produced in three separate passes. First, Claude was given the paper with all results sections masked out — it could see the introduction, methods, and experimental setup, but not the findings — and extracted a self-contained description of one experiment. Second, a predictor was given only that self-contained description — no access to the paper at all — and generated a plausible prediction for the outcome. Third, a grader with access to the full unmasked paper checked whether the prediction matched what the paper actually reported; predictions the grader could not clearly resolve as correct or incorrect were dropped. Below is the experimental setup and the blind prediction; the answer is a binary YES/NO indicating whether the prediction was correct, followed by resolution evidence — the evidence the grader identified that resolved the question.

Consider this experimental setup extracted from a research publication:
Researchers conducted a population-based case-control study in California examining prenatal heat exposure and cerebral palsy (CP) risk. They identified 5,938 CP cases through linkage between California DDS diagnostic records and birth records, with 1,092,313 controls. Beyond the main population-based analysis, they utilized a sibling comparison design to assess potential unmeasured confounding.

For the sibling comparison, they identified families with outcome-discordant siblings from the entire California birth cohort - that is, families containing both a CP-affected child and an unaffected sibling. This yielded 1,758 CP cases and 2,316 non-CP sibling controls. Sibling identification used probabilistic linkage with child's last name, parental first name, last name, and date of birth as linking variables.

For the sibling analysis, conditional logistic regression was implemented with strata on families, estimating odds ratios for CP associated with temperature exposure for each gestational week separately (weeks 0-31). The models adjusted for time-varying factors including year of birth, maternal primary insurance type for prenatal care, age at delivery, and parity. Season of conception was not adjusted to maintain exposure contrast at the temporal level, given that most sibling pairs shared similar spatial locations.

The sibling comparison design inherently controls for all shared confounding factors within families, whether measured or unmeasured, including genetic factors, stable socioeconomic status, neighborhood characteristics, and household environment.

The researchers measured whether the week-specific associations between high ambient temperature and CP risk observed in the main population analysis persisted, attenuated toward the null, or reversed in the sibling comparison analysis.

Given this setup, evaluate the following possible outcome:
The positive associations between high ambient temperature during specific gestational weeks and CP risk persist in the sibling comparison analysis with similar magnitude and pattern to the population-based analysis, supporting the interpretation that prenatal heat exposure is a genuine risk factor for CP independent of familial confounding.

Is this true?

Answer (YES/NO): YES